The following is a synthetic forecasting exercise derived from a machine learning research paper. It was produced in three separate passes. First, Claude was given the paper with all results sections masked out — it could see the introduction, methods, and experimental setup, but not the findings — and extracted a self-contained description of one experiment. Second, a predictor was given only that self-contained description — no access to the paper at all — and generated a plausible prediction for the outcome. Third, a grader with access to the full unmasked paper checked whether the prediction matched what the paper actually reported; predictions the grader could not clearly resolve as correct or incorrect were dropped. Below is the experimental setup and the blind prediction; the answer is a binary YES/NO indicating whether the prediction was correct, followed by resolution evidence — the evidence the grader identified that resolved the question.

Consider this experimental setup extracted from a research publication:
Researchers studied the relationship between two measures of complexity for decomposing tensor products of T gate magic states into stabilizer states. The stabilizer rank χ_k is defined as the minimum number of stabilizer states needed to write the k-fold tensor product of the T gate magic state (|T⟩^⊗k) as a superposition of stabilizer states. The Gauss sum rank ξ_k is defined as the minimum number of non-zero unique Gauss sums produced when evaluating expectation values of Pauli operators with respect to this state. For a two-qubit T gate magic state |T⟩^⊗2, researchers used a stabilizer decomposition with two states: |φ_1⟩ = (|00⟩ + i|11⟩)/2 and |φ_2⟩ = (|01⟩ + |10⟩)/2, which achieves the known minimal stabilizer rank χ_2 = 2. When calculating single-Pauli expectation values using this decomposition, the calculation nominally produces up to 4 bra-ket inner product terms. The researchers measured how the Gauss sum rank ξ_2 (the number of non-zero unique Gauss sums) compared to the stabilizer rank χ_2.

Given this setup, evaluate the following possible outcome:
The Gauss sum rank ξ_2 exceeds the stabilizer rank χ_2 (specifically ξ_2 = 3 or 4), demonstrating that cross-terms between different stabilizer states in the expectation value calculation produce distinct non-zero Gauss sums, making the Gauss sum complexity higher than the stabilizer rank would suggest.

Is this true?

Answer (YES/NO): NO